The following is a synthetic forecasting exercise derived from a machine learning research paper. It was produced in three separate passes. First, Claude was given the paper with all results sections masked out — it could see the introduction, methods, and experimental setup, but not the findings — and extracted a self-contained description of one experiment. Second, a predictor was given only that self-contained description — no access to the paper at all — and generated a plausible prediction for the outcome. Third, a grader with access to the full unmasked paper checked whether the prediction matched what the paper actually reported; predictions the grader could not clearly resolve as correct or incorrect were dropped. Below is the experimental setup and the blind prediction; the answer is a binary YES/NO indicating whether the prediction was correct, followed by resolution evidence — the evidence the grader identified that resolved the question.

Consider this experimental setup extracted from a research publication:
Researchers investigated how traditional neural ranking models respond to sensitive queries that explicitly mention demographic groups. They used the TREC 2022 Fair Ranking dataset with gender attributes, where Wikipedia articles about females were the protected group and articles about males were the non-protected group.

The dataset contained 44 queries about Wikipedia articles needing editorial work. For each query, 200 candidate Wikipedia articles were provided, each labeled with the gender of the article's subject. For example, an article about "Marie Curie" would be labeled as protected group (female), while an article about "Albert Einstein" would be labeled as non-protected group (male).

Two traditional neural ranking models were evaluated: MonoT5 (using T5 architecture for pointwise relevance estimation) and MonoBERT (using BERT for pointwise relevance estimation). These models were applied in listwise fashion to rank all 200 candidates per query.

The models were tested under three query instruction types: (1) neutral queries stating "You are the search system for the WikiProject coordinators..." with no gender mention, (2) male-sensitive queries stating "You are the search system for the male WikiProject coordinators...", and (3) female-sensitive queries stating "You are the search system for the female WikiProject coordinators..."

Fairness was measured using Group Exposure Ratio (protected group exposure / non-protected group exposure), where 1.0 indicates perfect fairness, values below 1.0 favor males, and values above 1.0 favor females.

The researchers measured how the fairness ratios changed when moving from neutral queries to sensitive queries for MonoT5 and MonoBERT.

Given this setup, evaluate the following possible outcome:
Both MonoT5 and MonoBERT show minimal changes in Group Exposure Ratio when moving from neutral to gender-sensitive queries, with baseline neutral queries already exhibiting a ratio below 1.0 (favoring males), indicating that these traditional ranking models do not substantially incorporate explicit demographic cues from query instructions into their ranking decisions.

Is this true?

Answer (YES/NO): NO